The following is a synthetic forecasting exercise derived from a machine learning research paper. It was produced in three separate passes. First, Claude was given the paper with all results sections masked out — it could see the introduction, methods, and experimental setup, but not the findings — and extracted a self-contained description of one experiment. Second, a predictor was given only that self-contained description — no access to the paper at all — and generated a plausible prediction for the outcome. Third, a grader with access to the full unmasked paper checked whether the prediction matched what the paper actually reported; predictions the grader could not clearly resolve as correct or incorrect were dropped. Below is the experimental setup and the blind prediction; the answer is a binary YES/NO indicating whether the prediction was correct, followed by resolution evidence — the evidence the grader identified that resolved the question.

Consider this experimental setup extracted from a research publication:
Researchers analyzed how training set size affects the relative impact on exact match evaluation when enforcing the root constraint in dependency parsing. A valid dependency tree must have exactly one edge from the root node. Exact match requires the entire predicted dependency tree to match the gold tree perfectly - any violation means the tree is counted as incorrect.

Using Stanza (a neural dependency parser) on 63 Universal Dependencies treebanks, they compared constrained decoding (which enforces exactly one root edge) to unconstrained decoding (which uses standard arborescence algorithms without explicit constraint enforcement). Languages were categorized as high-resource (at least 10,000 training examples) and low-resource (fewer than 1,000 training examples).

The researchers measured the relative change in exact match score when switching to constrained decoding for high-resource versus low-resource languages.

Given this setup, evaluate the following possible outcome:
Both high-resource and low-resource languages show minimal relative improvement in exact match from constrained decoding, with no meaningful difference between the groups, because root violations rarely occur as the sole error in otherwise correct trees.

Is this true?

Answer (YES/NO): NO